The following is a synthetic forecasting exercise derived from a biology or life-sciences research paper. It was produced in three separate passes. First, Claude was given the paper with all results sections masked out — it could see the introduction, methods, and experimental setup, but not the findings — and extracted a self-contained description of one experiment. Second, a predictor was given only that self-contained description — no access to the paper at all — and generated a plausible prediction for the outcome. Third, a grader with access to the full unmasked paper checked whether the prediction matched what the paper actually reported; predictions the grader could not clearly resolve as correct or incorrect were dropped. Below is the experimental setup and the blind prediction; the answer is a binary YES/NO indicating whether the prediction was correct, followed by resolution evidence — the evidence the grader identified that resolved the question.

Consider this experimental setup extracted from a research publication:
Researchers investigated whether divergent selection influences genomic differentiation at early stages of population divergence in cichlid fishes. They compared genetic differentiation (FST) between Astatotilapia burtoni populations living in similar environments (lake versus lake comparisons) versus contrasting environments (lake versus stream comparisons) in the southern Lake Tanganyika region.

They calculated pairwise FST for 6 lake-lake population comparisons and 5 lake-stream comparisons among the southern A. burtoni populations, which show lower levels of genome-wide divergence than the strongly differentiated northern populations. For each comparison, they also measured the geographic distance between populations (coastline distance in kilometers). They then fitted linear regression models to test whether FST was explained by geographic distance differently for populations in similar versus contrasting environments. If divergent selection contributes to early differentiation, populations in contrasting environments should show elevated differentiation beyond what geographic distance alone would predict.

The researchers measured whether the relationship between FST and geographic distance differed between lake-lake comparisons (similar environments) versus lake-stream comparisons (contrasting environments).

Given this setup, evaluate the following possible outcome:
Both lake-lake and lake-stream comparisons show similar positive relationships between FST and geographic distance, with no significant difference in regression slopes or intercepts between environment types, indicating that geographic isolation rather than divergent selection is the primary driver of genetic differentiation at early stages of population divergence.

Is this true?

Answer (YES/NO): NO